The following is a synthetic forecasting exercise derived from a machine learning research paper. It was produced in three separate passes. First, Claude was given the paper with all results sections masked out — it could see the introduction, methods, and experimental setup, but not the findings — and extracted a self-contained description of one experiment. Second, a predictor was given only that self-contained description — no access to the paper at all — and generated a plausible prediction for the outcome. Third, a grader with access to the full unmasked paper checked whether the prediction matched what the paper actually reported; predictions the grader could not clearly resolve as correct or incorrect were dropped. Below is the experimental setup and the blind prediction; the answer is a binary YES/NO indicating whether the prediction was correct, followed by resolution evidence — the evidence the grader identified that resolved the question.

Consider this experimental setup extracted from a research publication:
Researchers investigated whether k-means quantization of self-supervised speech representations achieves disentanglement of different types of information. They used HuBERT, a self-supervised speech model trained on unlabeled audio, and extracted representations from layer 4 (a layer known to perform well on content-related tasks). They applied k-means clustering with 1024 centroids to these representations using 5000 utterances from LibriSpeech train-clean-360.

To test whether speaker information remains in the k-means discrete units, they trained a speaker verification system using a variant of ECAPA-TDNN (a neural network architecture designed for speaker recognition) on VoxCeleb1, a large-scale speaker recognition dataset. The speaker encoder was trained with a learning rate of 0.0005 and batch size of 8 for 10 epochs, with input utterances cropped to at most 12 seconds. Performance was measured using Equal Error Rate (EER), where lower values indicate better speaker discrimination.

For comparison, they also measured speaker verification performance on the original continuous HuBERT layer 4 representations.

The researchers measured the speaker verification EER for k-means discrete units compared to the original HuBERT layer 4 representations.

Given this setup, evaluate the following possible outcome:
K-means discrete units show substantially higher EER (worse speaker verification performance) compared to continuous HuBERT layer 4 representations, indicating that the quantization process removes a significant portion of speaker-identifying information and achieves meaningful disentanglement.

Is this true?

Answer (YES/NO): NO